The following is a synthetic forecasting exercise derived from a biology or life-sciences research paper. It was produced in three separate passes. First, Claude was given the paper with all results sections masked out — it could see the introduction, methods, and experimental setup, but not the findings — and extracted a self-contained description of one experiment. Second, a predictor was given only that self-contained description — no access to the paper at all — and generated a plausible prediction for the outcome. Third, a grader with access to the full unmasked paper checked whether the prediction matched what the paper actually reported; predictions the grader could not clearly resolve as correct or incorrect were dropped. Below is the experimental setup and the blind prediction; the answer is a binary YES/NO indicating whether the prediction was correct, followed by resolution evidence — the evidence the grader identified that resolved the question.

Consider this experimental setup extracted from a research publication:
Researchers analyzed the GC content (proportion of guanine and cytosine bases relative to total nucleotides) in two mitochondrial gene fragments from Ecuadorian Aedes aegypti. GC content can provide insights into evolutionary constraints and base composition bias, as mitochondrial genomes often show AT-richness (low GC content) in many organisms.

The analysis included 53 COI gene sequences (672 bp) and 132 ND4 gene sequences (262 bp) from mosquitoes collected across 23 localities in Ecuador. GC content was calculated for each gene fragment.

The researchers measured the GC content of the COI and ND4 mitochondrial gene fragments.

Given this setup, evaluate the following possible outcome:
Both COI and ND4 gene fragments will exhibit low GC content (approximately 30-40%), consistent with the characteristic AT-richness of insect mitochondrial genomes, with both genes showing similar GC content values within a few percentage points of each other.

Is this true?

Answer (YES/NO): NO